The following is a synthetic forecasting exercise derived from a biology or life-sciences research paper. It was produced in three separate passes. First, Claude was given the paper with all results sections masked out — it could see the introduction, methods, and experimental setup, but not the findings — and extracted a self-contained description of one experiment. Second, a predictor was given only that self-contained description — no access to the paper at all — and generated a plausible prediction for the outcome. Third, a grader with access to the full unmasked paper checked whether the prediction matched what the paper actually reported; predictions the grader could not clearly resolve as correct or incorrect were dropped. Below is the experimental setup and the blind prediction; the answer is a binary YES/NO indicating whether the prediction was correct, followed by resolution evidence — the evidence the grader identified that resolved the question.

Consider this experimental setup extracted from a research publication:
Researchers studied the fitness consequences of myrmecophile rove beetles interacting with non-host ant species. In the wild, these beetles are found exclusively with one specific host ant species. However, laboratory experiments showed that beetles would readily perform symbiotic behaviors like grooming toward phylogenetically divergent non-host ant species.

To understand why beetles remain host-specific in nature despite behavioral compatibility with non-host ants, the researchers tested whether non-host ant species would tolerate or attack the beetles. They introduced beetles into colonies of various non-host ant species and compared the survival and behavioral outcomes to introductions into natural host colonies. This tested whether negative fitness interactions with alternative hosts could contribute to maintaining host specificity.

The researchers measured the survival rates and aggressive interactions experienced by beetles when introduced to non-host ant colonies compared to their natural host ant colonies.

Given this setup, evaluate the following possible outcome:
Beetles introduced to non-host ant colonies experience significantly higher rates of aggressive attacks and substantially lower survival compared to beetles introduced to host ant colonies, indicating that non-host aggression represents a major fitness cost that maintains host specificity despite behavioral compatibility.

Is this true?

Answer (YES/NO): YES